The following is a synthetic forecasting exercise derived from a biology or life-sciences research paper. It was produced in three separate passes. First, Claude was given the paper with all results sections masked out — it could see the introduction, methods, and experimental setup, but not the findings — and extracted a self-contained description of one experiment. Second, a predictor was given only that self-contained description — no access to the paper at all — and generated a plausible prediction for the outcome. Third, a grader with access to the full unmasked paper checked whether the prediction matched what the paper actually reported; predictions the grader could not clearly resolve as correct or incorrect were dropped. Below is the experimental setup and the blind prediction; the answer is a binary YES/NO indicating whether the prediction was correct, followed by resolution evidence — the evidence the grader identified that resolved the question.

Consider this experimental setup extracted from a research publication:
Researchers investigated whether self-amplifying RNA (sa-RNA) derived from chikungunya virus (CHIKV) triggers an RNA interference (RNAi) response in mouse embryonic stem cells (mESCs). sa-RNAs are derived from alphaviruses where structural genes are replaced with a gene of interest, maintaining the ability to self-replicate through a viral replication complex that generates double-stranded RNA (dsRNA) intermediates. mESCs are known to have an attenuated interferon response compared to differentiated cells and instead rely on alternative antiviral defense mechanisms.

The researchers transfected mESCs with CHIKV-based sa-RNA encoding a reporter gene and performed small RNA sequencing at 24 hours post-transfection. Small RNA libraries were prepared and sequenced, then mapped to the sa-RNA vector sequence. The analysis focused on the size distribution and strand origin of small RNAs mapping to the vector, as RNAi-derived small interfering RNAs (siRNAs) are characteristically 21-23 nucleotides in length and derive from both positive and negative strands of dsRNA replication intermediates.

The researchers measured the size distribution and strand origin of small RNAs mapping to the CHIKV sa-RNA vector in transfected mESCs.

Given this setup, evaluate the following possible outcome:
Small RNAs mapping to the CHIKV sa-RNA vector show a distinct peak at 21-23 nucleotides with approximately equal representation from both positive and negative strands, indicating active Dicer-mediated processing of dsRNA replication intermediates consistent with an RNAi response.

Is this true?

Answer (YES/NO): NO